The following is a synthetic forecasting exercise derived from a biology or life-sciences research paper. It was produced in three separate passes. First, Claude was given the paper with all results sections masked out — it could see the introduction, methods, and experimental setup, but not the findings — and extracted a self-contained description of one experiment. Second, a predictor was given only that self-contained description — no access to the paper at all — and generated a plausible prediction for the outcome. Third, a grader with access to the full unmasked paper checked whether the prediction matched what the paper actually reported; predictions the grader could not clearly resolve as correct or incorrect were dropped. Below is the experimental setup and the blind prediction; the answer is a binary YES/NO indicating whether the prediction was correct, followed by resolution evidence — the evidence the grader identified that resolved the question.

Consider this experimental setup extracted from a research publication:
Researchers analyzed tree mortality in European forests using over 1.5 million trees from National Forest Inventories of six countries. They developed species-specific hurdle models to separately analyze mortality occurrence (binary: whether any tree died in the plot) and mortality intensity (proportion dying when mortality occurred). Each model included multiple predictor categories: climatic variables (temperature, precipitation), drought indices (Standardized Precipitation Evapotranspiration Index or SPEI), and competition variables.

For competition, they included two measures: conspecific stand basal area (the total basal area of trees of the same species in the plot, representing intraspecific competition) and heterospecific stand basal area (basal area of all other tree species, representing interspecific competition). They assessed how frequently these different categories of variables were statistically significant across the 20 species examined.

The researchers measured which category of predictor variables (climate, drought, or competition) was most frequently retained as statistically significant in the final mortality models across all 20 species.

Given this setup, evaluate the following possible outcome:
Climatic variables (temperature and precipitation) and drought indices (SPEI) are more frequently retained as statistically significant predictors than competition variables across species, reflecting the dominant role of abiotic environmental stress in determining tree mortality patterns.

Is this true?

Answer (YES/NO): NO